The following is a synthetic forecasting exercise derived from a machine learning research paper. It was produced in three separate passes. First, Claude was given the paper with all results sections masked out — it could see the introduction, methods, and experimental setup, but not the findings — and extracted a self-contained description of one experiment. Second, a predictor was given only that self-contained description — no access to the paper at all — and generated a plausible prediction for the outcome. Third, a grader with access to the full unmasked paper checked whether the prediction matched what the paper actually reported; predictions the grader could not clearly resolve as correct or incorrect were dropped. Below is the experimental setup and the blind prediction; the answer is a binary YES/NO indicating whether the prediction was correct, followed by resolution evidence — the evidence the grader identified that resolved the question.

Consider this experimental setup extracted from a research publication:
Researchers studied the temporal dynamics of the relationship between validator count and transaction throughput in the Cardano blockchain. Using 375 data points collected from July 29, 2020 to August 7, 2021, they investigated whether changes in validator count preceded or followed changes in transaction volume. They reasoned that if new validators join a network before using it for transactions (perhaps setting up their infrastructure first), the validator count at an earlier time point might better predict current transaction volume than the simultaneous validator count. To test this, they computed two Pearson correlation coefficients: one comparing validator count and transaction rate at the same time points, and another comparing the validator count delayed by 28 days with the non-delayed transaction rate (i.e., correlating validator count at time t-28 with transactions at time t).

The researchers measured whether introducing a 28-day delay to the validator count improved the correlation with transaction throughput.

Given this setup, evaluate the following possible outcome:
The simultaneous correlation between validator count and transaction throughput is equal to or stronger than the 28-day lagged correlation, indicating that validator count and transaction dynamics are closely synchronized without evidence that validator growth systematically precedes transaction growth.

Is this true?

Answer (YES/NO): NO